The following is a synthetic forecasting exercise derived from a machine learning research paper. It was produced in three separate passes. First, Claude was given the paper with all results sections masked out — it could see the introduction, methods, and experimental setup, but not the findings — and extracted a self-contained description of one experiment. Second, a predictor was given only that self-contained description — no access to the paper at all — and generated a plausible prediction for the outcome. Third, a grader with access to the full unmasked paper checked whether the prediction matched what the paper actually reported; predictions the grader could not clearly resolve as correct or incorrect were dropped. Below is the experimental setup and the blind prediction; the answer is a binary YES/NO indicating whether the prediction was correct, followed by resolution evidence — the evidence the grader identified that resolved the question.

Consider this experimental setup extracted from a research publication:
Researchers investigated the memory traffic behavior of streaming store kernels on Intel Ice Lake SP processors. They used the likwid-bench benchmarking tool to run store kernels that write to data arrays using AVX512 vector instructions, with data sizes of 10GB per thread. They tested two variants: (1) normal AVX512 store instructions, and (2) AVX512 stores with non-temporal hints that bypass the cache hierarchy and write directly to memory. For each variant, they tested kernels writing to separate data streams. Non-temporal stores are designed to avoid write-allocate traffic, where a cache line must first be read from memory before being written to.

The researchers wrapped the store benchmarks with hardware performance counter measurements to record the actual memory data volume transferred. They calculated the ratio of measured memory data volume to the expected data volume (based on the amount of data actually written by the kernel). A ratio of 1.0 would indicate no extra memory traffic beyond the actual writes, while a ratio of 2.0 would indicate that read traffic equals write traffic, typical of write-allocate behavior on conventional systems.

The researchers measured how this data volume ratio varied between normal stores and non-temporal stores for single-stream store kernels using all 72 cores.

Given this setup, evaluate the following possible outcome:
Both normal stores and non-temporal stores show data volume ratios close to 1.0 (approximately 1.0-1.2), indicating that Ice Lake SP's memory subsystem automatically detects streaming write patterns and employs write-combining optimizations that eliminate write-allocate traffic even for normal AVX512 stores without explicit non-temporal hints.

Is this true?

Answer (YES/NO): NO